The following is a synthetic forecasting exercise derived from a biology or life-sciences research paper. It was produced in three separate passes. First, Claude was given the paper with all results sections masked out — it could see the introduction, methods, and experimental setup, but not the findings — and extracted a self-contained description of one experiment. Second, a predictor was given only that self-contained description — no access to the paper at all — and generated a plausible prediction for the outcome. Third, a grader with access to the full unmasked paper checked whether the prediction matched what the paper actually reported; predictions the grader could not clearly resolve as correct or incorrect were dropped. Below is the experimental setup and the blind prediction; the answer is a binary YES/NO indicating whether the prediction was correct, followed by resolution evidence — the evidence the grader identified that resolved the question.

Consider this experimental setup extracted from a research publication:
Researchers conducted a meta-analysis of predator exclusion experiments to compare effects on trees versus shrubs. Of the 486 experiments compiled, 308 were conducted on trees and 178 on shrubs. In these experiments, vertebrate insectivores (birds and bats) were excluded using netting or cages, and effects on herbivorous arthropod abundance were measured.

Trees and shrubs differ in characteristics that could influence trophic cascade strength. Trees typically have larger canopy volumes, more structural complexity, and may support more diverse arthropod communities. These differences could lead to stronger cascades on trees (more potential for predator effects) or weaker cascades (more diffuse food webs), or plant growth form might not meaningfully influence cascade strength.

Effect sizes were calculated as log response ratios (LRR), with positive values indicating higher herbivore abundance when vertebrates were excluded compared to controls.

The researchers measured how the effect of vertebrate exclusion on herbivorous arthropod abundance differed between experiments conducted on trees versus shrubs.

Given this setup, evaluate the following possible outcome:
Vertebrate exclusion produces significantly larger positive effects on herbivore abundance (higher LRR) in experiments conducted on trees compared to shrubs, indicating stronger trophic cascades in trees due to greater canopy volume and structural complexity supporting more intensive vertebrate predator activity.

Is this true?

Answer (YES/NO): NO